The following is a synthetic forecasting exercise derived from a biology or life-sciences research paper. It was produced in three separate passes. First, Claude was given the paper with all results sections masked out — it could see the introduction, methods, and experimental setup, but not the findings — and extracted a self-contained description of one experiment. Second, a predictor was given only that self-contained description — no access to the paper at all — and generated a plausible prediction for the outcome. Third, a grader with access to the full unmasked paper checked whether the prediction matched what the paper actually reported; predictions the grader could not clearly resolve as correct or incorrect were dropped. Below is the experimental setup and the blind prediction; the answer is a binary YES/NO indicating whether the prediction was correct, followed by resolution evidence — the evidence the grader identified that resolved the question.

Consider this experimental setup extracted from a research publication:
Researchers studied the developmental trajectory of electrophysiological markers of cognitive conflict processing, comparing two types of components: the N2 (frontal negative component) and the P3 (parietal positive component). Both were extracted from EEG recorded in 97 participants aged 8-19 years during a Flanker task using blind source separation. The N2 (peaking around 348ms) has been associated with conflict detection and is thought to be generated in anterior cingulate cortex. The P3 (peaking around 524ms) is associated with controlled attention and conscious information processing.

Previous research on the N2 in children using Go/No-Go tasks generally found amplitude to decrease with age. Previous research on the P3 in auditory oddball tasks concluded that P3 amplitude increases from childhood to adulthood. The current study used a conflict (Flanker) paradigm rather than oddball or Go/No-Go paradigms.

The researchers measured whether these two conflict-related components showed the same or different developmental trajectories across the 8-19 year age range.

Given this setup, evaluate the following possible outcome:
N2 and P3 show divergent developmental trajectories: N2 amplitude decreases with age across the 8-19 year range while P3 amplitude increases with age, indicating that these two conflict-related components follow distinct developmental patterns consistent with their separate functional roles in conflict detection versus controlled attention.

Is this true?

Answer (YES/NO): NO